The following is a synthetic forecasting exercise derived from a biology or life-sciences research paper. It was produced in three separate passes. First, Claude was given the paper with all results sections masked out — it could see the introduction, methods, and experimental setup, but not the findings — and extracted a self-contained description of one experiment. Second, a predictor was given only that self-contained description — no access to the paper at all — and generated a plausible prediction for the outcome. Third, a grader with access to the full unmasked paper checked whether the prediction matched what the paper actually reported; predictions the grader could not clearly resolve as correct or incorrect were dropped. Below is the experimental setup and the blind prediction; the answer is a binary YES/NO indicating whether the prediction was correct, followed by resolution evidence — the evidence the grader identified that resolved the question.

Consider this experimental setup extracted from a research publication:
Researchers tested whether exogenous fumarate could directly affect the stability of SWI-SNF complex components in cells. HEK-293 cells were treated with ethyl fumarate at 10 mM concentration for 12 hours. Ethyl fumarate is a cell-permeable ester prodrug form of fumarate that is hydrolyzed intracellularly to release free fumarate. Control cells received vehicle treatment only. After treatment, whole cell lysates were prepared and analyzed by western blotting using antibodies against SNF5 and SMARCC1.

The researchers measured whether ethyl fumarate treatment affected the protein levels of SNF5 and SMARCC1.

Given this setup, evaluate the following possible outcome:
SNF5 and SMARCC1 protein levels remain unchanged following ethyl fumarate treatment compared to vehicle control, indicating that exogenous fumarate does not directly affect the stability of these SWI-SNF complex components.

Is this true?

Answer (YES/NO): NO